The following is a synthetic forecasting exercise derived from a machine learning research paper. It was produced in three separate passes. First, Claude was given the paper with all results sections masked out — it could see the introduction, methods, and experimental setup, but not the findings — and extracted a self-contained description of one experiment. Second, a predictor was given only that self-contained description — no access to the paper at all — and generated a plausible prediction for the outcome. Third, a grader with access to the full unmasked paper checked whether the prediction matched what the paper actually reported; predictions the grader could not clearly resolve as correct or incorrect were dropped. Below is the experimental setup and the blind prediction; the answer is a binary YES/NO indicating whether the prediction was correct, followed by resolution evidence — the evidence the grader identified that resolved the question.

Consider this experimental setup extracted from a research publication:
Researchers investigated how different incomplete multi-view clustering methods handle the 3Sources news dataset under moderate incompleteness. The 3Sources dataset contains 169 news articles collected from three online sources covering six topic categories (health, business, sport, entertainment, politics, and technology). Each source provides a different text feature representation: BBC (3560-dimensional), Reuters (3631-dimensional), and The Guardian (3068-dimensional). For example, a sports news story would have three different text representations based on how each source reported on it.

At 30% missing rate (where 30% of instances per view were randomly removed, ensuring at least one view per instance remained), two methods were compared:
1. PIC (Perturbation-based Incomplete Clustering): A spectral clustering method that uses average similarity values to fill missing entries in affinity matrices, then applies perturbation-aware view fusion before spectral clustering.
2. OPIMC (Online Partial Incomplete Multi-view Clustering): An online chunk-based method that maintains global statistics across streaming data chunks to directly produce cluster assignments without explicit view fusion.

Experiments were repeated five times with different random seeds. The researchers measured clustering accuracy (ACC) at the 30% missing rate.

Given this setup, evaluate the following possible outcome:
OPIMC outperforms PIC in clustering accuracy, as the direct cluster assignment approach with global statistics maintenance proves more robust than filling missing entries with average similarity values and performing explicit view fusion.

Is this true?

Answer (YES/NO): YES